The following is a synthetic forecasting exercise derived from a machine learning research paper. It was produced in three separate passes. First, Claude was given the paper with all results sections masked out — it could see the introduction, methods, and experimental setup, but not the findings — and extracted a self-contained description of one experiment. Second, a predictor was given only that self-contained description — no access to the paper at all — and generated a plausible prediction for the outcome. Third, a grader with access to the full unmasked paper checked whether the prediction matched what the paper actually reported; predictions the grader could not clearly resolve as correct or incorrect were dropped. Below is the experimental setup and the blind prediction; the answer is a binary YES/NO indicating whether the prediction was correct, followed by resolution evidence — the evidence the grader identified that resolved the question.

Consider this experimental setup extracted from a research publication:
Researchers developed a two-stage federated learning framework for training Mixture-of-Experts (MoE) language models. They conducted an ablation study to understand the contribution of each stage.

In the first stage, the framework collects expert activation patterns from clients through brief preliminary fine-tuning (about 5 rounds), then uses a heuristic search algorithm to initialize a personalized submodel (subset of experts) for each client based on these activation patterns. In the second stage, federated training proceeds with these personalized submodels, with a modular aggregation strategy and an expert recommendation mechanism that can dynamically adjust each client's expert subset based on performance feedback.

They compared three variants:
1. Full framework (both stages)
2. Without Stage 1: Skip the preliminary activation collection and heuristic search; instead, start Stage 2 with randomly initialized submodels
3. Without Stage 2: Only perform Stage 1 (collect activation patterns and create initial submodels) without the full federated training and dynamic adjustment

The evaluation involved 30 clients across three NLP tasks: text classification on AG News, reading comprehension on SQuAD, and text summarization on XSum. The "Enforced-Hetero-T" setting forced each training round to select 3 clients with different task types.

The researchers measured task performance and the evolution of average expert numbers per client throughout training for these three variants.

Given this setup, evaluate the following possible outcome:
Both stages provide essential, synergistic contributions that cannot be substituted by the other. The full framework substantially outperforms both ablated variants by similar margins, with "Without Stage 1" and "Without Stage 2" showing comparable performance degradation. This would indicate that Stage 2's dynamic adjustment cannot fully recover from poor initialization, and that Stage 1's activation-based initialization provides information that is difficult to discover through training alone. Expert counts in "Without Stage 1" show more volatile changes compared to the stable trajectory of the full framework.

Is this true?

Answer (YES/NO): NO